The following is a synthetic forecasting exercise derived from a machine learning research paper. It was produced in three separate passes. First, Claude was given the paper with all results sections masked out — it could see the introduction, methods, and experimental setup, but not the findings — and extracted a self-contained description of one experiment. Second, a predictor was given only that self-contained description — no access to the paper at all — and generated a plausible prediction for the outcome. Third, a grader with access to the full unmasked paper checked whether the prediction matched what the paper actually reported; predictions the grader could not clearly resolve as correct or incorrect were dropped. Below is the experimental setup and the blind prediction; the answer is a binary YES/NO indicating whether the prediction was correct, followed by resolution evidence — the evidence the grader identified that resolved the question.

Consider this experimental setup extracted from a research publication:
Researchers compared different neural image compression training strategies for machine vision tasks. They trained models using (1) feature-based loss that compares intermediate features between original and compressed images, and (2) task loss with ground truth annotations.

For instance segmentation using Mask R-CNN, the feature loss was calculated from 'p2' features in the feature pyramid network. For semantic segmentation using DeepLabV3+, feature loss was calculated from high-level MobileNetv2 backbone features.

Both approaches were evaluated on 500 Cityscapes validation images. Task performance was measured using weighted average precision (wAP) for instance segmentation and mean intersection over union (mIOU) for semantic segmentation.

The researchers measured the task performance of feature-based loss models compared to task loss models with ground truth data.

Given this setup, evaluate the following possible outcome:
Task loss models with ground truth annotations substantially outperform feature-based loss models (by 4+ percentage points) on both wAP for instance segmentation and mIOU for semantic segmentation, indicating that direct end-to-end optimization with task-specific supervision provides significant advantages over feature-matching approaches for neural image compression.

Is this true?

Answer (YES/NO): NO